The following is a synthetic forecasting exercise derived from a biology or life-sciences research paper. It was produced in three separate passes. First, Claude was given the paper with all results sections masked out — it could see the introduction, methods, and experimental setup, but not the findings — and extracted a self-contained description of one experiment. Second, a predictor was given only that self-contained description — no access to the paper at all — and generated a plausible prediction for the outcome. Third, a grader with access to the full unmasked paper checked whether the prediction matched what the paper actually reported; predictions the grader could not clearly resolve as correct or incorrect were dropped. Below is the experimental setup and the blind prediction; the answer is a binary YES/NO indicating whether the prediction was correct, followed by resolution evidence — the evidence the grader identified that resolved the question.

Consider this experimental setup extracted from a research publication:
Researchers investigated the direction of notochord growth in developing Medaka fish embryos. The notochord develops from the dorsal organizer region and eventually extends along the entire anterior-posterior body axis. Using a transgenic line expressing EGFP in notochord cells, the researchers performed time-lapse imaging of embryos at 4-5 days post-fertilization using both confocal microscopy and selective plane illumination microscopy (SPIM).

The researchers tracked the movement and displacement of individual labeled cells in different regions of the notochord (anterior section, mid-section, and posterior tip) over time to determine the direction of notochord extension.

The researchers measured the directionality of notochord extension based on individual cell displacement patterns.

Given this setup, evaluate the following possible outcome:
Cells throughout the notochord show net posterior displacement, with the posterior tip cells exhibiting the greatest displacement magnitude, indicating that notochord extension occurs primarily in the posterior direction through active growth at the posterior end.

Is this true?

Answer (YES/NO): NO